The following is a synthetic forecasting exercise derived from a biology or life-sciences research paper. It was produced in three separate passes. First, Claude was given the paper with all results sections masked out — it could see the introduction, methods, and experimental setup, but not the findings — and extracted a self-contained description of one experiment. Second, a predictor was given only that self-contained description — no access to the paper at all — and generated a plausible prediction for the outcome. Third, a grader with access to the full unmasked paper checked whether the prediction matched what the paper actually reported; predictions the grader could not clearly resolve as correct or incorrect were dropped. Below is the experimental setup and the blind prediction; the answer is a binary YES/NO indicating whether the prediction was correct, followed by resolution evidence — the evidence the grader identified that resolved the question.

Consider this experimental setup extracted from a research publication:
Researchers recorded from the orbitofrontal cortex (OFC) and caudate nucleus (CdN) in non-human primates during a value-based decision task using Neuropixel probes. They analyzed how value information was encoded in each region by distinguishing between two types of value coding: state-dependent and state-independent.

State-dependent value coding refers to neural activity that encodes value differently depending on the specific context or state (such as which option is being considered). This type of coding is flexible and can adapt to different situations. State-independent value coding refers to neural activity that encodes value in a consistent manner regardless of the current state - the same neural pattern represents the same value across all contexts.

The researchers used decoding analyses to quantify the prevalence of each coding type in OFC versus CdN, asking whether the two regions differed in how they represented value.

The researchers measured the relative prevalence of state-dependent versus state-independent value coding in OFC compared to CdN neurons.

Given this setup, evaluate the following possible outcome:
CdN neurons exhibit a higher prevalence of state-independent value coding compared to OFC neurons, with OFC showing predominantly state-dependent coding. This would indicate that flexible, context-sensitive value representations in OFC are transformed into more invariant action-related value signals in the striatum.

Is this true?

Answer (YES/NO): YES